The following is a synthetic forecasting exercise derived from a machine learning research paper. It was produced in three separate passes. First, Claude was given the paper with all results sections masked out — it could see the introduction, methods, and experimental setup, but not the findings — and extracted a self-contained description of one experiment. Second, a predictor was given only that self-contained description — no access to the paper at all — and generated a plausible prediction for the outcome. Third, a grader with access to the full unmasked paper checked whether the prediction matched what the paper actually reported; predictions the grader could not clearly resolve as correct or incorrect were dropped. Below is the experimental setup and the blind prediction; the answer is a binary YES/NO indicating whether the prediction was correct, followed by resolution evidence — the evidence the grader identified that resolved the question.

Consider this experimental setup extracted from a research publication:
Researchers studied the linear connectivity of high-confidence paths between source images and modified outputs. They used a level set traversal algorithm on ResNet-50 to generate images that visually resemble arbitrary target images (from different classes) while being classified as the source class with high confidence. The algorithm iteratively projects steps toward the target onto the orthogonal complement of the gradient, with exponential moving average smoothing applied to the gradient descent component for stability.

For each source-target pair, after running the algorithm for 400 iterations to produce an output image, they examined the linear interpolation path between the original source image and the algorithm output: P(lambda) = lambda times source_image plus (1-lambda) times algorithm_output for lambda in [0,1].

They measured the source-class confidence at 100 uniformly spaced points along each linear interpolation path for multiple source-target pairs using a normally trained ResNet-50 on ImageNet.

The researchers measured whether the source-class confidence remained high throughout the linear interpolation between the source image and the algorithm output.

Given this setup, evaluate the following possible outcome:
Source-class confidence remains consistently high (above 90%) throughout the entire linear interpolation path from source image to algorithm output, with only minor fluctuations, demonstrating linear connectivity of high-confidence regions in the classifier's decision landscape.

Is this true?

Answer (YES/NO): YES